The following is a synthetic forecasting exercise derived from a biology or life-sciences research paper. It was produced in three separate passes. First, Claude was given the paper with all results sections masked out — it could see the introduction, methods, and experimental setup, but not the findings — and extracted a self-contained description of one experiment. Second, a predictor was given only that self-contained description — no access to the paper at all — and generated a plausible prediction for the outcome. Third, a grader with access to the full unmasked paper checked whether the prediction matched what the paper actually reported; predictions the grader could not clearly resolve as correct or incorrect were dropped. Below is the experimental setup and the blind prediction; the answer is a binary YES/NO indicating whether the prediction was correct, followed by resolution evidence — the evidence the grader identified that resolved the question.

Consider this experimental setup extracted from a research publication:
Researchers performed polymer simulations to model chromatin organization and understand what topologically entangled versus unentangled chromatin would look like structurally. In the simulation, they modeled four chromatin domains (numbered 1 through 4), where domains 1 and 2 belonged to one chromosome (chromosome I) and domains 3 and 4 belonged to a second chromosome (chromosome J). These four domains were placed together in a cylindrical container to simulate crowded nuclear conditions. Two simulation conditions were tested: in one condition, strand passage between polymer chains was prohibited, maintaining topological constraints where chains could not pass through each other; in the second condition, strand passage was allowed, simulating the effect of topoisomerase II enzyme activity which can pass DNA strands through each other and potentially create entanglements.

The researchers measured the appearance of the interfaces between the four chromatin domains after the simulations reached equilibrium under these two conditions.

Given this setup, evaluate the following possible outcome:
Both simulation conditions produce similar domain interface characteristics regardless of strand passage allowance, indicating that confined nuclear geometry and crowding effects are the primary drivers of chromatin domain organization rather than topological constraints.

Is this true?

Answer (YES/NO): NO